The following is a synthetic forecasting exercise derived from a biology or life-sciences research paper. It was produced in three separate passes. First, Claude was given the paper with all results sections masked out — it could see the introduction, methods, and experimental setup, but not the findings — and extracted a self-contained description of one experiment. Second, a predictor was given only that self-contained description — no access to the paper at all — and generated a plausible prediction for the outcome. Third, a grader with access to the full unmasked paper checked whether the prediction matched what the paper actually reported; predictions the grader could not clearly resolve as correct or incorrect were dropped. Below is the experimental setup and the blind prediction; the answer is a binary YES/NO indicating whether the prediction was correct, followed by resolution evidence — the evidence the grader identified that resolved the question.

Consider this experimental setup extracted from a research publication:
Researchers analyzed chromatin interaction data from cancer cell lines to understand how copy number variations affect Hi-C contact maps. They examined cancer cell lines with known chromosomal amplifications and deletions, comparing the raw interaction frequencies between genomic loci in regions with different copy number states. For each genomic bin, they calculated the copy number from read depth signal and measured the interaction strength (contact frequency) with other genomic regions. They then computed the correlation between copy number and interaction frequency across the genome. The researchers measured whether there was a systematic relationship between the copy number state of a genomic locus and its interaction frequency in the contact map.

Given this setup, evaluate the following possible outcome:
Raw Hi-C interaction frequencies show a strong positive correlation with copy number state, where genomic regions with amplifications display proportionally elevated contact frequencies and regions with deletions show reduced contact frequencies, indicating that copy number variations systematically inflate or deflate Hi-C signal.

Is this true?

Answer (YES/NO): YES